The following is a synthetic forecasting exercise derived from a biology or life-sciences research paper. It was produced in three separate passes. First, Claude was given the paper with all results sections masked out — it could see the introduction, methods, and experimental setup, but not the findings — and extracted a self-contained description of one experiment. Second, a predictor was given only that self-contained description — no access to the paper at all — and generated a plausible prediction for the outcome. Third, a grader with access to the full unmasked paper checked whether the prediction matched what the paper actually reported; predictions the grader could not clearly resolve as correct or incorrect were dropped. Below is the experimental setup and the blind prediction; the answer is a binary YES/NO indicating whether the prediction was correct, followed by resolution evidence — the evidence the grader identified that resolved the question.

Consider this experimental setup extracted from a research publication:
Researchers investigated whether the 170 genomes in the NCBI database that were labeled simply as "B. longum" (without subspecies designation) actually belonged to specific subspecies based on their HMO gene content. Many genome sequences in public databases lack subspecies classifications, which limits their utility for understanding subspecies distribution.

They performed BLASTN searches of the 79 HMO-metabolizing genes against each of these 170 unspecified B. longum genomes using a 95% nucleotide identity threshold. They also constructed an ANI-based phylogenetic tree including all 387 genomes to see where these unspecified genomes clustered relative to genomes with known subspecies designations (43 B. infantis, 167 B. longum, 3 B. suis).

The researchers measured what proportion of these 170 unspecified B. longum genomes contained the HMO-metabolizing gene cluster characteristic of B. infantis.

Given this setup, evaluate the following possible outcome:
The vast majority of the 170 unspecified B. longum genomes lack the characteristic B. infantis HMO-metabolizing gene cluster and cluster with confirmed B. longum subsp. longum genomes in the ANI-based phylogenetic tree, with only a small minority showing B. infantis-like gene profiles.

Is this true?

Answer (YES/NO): YES